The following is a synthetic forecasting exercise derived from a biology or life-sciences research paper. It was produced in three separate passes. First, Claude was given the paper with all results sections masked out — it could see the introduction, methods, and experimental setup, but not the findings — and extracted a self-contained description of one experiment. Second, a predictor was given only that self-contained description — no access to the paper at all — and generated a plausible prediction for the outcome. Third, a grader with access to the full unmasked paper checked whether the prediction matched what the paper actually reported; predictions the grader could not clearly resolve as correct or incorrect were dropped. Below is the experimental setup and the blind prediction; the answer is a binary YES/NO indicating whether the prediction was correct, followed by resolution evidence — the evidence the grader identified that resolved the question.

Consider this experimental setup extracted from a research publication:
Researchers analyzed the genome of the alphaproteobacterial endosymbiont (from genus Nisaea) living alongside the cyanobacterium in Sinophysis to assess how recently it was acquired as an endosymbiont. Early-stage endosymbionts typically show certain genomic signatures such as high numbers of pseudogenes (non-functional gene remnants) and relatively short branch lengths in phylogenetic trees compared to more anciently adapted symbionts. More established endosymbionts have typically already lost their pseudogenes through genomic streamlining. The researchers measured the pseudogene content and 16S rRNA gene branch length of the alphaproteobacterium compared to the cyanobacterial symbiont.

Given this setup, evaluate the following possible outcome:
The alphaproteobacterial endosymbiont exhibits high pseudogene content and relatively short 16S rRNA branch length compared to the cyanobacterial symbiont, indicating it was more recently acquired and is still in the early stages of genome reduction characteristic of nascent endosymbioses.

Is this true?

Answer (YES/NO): YES